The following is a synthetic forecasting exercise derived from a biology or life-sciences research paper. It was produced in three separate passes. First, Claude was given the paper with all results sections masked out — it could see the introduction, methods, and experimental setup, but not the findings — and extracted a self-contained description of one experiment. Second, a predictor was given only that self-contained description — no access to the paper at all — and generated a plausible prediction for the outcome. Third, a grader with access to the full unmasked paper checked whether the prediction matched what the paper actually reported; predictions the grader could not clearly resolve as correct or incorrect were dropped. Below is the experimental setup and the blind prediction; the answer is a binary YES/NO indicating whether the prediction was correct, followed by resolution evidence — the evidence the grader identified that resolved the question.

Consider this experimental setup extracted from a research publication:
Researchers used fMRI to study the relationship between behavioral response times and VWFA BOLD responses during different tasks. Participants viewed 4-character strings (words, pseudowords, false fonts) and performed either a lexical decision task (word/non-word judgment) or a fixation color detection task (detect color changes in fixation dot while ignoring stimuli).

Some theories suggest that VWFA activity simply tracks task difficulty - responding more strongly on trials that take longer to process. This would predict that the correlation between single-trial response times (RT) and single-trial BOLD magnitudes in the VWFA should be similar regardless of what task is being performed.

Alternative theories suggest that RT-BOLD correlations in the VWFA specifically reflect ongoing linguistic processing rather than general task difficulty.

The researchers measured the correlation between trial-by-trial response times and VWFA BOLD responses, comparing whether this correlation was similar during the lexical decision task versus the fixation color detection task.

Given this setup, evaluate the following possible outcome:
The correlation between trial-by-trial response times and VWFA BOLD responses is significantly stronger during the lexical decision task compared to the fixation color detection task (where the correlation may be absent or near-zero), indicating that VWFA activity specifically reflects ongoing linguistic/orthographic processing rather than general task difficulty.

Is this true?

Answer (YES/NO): YES